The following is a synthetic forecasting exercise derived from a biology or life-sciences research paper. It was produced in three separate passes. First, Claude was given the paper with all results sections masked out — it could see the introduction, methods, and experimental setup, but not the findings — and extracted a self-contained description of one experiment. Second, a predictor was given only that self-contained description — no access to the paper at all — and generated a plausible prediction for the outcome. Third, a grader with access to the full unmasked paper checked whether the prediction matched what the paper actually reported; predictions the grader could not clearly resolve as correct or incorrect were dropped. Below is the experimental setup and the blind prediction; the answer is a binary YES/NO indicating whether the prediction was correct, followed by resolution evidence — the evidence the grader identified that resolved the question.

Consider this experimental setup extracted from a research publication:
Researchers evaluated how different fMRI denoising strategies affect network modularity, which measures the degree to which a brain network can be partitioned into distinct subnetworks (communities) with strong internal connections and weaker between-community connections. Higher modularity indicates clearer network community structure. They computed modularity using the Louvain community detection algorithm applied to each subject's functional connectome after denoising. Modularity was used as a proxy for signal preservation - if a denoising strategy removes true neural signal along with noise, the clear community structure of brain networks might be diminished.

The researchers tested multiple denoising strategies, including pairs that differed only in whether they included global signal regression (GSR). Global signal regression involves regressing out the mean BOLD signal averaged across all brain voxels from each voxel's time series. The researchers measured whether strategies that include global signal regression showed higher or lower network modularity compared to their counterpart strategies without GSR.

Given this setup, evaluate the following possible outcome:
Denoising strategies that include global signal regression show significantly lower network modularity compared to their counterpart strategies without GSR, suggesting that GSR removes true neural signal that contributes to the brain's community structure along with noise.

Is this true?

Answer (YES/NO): NO